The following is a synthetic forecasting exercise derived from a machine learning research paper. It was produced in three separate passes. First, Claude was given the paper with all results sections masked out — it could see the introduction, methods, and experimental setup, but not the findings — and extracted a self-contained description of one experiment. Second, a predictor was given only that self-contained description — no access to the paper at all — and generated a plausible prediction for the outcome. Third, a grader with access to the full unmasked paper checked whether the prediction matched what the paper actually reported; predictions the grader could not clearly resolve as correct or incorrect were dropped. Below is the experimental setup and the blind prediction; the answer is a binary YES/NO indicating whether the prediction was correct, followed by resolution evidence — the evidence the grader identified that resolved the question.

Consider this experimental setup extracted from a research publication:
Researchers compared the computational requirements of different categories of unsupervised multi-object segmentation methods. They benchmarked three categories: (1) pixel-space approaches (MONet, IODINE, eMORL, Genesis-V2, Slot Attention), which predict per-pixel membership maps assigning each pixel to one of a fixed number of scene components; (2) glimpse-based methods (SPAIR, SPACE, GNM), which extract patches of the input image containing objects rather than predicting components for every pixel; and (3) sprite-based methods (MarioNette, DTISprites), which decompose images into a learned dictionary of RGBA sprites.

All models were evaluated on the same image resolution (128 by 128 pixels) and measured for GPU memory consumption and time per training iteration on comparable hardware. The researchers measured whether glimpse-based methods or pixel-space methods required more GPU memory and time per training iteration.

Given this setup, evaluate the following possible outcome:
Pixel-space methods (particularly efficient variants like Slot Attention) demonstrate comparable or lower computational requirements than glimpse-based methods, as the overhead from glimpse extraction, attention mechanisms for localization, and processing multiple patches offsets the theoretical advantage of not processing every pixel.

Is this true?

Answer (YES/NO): NO